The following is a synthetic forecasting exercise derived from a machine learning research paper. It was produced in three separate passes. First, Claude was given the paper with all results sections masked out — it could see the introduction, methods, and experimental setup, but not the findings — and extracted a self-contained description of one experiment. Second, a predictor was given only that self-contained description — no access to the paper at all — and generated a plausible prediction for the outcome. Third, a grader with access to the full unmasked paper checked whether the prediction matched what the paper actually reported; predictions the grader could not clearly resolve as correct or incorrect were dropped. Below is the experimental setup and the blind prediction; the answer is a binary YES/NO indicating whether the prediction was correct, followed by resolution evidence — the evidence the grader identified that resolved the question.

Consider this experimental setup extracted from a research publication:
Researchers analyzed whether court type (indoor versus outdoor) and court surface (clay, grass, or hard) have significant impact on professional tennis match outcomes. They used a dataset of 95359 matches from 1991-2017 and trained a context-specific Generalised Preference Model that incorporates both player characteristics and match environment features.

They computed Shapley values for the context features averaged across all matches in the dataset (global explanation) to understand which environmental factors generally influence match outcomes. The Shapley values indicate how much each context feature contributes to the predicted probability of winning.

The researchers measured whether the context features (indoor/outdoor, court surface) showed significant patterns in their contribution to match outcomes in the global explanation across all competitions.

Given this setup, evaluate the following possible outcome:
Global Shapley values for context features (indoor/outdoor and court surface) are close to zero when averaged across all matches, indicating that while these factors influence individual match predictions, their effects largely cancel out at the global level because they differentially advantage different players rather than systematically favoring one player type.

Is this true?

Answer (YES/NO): YES